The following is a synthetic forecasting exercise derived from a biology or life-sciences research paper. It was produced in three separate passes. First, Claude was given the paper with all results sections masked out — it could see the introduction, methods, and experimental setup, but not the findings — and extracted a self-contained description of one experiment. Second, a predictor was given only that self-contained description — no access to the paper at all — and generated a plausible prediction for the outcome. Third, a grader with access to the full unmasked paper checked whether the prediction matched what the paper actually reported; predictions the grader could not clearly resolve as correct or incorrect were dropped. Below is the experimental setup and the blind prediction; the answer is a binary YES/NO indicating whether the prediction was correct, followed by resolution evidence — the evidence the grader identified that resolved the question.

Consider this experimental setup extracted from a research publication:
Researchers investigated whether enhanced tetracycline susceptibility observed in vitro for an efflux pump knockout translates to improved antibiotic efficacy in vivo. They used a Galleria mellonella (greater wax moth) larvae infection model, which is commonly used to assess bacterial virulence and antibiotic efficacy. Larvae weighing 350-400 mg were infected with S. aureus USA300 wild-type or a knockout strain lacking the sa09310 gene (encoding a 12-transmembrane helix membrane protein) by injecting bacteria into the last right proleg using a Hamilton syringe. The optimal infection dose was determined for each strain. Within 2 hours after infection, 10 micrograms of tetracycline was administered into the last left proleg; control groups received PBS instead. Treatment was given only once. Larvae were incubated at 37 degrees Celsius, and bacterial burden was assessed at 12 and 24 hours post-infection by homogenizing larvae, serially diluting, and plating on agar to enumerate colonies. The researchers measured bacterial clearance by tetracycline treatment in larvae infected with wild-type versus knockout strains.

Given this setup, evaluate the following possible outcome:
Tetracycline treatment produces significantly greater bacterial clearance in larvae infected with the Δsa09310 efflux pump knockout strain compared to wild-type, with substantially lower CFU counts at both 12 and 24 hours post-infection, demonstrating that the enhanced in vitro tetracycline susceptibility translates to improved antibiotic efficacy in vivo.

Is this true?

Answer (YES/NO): YES